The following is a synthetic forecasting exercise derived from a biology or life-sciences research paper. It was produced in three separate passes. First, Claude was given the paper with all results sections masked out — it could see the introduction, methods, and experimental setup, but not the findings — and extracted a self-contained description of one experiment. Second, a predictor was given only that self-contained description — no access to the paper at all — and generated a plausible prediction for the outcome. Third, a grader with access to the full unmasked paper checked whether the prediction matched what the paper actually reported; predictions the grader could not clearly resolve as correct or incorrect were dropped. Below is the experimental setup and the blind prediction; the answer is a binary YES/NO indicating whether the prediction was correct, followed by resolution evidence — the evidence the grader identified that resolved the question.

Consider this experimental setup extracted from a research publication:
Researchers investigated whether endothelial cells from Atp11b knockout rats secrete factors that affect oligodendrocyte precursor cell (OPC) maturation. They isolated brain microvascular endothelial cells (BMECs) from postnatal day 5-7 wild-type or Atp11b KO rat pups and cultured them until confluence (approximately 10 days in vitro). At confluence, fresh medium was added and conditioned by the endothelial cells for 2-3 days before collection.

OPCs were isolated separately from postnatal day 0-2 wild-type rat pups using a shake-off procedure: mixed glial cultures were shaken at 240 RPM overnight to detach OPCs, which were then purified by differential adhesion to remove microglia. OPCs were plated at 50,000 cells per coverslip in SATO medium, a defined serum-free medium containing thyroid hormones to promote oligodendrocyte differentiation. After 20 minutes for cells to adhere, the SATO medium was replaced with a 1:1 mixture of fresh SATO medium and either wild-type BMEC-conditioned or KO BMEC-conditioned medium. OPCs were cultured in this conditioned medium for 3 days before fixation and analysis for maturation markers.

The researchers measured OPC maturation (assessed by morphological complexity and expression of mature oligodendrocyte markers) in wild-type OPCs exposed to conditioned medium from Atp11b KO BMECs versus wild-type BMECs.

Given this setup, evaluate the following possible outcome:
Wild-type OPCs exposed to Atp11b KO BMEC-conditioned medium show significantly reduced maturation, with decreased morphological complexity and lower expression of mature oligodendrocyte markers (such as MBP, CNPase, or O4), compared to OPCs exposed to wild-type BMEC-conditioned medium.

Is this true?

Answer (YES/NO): NO